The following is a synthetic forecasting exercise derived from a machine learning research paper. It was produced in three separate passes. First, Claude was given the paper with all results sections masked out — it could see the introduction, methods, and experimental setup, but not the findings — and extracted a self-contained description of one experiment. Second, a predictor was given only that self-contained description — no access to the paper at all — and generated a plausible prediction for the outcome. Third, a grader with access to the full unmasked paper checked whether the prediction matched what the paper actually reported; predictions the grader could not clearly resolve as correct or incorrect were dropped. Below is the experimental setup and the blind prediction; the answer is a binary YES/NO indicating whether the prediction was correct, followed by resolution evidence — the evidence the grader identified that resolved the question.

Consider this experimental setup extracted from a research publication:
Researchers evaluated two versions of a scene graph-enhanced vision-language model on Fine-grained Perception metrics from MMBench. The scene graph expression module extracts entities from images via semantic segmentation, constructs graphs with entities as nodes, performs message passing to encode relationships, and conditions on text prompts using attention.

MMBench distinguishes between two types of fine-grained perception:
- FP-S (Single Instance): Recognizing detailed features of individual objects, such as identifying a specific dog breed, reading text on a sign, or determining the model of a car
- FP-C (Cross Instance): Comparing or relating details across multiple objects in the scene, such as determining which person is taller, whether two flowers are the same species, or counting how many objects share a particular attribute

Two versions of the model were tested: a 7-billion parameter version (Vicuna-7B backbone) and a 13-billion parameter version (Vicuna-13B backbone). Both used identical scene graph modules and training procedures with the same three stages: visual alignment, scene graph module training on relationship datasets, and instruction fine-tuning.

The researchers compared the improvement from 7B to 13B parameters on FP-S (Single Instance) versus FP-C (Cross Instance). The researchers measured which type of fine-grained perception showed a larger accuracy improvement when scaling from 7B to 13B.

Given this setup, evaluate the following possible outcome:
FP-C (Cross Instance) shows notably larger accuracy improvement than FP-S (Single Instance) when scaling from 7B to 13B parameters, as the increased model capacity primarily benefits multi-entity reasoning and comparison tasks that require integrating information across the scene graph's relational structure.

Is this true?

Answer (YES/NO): NO